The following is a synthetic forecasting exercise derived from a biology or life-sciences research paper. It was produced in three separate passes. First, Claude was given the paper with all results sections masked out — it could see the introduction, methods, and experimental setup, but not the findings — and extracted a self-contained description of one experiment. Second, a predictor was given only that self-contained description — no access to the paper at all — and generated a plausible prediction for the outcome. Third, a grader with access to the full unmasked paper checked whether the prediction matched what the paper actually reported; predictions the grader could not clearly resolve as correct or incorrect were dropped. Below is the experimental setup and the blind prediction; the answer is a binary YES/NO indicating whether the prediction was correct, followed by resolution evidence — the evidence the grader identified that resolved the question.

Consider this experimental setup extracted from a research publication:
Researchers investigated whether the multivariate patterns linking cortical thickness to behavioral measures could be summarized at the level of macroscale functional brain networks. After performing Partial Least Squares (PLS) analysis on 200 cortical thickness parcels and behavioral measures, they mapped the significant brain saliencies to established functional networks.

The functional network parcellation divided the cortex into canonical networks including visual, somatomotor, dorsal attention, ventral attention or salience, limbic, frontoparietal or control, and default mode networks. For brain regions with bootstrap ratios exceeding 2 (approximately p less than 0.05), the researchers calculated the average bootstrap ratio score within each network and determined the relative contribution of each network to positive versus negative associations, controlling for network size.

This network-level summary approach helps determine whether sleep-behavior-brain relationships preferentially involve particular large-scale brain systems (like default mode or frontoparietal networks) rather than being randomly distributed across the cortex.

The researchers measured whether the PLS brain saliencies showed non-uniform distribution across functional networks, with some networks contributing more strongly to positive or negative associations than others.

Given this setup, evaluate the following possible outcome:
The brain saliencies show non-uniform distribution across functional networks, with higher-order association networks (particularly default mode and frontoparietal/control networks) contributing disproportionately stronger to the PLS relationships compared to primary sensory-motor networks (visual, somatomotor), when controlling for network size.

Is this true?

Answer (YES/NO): NO